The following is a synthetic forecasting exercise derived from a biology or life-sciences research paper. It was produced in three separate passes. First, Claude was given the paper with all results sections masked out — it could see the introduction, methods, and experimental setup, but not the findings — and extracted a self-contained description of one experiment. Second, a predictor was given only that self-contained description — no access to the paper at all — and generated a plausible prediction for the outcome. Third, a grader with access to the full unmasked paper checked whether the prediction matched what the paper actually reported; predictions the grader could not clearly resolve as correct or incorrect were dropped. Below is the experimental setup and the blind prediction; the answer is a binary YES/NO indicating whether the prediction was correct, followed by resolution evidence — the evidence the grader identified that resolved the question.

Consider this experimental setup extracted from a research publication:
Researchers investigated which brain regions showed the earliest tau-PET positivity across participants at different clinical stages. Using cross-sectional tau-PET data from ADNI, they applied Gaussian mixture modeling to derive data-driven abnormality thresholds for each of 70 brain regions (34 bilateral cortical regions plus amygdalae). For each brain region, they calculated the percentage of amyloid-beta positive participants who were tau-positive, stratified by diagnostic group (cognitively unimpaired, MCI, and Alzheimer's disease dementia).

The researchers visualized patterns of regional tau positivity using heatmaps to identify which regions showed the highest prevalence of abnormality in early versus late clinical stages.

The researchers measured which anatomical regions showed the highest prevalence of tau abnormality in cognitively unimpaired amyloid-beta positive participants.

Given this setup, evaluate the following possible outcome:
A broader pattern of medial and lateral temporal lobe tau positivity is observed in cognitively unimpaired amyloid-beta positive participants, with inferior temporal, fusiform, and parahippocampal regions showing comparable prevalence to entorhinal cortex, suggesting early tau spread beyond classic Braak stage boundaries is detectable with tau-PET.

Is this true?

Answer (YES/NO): NO